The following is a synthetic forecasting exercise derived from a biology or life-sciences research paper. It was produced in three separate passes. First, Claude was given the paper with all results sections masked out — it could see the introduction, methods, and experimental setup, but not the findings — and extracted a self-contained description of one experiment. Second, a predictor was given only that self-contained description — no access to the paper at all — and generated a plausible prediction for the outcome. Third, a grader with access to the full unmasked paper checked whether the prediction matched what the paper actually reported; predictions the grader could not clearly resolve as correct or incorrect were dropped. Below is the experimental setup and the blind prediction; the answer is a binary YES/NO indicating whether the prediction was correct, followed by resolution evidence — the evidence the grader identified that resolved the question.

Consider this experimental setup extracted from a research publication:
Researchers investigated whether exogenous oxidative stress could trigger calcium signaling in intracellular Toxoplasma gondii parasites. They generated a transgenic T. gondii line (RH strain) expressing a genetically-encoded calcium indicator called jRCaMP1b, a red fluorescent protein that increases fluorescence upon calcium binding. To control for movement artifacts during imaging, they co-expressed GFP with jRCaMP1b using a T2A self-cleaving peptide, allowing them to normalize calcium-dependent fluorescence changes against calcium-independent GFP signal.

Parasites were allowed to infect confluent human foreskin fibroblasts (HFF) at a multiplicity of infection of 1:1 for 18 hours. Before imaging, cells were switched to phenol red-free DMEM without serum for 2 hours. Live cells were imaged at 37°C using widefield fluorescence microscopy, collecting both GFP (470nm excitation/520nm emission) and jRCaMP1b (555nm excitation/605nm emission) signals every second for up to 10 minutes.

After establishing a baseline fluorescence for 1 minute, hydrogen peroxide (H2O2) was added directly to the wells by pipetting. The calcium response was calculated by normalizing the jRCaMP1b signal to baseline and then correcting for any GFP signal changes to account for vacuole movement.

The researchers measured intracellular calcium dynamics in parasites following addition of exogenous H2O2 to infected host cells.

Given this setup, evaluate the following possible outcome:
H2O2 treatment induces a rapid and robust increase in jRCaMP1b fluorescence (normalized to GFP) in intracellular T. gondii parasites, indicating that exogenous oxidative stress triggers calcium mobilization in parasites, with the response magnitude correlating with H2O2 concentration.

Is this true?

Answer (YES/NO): NO